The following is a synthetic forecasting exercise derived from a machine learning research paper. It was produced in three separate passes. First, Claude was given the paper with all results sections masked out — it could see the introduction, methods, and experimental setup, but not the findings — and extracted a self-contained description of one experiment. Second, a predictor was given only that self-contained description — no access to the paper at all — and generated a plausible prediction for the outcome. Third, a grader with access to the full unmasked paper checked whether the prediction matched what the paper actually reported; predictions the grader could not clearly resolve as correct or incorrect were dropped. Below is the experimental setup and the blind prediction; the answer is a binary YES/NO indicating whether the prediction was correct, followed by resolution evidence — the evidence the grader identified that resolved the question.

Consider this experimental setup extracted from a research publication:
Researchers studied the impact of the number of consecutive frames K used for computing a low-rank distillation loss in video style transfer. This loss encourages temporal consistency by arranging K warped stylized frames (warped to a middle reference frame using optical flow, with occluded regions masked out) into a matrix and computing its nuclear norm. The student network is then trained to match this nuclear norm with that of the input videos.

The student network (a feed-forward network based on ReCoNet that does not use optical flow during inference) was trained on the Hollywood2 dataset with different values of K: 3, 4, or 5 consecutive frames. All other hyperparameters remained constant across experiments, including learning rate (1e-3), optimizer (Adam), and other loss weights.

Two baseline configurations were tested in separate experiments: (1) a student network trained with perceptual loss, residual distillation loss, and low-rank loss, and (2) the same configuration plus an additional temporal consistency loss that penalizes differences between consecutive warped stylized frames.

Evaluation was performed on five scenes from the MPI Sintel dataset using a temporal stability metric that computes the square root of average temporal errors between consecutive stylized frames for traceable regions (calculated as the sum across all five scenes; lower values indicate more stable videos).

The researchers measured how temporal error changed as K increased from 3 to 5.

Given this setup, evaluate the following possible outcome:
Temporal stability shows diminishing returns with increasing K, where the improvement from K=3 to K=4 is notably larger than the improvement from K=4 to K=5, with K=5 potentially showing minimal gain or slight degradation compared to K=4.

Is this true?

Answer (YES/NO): YES